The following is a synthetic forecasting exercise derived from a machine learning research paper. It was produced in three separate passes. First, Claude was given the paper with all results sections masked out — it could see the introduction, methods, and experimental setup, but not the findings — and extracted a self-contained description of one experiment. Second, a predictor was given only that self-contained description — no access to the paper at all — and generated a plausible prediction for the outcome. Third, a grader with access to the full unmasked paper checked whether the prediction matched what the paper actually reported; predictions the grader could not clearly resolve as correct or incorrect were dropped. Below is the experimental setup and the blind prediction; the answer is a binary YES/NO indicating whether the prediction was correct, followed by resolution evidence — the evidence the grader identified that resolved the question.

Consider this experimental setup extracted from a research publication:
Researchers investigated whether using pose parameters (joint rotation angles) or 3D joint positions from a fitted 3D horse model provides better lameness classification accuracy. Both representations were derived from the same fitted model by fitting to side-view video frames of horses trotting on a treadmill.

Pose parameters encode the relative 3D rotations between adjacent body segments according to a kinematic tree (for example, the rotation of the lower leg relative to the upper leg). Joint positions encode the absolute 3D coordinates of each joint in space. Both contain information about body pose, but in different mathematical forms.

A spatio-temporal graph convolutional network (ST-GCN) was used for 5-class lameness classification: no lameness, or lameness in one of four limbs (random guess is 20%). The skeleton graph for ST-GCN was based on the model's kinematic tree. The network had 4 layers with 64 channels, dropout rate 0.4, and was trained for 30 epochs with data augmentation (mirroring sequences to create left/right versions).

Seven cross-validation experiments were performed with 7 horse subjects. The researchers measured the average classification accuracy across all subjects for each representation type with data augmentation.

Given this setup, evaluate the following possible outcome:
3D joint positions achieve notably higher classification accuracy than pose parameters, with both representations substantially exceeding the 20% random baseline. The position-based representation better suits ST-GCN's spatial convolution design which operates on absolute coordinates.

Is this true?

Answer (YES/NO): NO